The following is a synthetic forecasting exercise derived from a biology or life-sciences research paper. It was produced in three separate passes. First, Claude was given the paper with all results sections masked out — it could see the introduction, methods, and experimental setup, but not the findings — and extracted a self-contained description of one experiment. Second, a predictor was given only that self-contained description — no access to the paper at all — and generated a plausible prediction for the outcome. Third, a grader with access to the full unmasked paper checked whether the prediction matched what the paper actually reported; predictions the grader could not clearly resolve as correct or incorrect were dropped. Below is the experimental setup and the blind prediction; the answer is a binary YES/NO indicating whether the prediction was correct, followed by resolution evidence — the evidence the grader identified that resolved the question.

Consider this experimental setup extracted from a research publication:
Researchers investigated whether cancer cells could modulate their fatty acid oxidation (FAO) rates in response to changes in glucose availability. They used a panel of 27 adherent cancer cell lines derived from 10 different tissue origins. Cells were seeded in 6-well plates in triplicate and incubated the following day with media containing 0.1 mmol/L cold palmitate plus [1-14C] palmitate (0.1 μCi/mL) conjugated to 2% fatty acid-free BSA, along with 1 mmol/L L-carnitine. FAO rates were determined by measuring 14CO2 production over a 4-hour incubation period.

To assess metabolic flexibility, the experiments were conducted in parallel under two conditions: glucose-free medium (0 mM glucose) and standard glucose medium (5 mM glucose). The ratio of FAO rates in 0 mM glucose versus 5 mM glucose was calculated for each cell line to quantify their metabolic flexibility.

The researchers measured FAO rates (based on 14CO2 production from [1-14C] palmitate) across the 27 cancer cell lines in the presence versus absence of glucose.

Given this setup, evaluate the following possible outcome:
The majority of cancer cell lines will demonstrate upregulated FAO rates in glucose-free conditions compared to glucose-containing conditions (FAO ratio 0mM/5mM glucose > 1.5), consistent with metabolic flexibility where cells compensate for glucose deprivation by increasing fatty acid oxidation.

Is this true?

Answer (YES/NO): YES